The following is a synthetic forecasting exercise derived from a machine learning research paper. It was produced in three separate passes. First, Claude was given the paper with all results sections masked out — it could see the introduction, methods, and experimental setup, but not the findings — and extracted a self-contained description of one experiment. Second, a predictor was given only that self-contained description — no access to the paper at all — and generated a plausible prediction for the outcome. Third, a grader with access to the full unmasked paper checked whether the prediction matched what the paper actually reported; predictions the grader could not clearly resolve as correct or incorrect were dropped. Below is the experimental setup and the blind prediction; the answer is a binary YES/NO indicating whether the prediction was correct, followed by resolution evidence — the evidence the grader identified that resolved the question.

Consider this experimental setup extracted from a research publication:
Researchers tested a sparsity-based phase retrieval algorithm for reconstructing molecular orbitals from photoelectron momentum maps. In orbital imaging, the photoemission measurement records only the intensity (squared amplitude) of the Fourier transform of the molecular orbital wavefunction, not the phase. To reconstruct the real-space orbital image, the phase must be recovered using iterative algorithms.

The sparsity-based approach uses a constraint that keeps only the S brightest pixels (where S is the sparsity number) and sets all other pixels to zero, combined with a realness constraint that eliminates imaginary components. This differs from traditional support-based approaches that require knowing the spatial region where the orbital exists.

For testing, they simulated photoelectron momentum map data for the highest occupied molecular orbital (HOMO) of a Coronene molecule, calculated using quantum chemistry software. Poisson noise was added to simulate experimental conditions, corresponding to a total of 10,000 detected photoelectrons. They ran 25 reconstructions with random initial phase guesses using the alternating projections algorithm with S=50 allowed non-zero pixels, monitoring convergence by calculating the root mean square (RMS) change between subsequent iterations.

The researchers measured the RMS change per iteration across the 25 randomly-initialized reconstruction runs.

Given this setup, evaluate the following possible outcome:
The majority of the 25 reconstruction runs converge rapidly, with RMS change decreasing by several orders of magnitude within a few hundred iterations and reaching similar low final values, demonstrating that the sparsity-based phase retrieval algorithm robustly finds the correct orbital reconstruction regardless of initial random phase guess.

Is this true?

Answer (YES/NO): NO